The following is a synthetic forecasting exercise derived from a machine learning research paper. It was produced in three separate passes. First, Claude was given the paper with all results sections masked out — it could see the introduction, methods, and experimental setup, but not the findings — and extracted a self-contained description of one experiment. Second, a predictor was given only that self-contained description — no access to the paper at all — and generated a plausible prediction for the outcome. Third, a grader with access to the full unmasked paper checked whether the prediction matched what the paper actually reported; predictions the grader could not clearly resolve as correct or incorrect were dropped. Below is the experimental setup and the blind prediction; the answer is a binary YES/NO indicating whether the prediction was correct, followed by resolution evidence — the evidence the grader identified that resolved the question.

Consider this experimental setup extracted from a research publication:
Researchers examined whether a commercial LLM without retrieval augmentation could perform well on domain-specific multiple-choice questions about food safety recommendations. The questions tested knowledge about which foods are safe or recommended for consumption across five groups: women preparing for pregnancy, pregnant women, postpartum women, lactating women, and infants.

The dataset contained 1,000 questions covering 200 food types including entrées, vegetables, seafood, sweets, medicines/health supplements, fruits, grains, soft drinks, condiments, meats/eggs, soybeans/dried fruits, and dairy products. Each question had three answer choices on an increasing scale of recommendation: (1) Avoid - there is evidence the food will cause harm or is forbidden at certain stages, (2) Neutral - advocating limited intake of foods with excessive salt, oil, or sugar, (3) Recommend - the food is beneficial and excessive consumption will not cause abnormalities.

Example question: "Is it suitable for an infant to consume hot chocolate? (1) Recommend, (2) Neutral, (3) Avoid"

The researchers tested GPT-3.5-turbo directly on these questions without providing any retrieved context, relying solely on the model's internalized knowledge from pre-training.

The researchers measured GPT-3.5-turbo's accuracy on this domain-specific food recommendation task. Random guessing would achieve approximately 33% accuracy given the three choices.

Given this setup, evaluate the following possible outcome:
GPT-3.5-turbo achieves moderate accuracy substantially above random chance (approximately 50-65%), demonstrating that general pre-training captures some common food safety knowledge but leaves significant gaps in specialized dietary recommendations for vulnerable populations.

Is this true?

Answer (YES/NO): YES